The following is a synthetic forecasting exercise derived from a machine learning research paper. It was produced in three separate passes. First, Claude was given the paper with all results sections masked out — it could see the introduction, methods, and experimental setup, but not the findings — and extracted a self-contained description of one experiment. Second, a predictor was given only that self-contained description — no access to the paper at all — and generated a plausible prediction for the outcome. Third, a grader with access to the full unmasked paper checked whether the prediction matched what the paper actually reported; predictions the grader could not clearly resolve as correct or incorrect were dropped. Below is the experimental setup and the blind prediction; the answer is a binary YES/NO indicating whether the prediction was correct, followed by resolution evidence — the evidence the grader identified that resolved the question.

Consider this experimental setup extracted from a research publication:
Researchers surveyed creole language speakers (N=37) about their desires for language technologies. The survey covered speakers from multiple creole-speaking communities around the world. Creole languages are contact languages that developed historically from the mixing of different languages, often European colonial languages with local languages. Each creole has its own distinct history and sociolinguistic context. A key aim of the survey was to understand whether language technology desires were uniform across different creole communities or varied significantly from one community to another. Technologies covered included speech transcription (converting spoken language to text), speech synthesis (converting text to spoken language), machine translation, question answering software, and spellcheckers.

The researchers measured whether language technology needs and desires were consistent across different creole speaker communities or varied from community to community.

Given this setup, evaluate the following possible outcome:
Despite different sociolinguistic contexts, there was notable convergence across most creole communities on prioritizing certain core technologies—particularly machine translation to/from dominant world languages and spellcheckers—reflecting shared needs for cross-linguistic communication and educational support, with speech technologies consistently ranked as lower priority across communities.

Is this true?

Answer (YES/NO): NO